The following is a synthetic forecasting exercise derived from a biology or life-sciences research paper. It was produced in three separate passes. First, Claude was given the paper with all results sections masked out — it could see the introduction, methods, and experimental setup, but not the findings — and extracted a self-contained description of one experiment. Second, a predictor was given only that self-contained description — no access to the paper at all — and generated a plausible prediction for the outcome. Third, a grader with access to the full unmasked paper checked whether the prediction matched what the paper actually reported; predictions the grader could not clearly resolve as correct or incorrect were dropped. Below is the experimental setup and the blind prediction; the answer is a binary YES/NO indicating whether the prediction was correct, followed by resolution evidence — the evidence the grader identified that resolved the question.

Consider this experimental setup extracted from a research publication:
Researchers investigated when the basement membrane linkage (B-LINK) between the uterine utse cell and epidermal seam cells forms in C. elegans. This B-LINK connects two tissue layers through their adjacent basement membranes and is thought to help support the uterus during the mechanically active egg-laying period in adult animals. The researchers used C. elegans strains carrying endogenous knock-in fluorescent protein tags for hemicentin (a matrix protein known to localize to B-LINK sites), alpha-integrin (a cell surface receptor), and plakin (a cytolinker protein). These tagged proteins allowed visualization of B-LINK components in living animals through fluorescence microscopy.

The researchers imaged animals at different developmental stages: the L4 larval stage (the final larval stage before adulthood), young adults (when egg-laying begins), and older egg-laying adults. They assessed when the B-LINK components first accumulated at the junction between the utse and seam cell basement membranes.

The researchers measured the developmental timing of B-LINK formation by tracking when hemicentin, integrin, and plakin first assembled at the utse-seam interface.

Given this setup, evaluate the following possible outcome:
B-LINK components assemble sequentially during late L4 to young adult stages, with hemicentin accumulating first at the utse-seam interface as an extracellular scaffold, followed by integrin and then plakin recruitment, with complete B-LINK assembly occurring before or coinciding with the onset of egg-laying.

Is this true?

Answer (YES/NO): NO